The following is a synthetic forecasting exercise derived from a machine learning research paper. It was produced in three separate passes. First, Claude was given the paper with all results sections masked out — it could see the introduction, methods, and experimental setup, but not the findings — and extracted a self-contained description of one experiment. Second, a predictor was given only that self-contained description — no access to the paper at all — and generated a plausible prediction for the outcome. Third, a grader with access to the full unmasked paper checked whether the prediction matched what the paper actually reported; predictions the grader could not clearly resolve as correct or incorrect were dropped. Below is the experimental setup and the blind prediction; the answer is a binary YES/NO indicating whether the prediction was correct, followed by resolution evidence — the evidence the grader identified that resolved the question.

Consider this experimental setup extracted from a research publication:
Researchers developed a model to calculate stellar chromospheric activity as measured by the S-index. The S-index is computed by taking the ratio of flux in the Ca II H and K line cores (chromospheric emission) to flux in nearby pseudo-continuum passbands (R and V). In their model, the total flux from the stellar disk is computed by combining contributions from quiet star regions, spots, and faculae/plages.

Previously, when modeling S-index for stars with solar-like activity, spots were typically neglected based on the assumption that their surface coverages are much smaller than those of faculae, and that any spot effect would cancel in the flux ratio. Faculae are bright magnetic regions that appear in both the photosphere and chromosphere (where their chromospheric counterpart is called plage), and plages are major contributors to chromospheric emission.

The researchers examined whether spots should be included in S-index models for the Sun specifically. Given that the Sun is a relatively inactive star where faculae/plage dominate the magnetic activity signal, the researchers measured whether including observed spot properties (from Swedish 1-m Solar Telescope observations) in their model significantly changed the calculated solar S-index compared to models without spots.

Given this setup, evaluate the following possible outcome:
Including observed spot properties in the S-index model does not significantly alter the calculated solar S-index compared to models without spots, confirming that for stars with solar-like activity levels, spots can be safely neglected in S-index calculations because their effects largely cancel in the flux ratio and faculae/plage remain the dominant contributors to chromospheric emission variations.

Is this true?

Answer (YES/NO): NO